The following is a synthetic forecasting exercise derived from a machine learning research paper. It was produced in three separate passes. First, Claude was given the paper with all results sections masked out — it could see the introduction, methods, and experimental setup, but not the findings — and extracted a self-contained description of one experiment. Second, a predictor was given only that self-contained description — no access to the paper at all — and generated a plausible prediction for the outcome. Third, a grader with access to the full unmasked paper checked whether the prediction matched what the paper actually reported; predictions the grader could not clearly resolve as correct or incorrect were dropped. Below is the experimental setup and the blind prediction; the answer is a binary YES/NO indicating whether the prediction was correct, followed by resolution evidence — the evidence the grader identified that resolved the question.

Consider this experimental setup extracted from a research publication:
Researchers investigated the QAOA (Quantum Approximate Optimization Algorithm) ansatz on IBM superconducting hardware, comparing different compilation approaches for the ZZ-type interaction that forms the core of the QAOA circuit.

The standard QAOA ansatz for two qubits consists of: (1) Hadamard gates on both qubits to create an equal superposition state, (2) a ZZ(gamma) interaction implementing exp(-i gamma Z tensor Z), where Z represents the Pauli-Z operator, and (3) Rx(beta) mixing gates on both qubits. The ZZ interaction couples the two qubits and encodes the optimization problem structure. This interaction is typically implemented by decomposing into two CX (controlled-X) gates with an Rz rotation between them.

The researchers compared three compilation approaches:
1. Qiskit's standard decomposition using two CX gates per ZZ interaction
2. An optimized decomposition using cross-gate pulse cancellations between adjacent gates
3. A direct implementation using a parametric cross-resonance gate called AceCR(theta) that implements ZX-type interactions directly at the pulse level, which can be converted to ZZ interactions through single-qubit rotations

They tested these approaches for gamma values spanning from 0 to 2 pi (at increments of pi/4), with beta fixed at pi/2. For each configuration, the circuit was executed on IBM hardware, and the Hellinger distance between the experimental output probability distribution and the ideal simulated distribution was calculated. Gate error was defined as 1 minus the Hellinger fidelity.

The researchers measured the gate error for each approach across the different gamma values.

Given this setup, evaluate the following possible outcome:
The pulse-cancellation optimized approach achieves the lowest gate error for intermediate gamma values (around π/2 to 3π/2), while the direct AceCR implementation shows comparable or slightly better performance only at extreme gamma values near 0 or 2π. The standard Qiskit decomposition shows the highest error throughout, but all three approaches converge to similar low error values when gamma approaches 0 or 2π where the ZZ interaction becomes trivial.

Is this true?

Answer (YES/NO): NO